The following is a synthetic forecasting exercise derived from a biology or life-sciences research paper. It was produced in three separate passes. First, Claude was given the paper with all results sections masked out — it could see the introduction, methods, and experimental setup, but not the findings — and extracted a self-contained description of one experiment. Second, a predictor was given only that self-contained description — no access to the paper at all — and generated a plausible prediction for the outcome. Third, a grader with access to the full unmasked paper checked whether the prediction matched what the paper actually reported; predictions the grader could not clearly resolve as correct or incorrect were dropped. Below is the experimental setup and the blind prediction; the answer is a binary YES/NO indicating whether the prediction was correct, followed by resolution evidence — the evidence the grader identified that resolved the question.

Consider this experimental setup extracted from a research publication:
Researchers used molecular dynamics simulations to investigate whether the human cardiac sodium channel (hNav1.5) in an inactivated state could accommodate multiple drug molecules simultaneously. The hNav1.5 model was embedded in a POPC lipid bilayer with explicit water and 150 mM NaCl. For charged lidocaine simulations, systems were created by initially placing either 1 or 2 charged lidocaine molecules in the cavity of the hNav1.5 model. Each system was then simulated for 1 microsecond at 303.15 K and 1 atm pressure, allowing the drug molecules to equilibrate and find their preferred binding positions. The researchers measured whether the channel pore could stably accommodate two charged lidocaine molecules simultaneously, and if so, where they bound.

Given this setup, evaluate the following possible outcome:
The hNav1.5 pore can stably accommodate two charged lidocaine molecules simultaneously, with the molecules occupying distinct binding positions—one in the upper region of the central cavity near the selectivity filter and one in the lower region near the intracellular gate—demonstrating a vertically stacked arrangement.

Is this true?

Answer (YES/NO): NO